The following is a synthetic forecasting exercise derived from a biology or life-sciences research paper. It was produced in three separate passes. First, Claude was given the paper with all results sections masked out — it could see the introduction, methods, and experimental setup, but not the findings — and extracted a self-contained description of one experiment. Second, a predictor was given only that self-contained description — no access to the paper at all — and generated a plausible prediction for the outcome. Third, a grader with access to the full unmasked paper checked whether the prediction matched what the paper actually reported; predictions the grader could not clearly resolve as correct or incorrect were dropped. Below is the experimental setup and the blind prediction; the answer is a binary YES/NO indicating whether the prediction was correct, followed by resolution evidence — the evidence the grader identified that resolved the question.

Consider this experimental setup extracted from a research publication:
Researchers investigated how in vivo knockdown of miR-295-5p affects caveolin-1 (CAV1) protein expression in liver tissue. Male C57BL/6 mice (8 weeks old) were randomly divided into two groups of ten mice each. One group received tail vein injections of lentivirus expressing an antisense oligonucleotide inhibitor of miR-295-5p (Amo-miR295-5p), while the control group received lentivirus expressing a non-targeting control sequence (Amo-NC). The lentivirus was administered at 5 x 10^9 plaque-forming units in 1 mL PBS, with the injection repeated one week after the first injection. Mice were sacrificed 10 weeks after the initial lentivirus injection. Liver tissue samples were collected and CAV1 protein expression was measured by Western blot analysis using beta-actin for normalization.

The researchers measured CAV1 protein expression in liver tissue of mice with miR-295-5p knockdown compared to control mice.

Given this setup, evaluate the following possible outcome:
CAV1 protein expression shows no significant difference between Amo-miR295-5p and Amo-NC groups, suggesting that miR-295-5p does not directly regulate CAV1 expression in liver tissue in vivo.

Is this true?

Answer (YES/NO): NO